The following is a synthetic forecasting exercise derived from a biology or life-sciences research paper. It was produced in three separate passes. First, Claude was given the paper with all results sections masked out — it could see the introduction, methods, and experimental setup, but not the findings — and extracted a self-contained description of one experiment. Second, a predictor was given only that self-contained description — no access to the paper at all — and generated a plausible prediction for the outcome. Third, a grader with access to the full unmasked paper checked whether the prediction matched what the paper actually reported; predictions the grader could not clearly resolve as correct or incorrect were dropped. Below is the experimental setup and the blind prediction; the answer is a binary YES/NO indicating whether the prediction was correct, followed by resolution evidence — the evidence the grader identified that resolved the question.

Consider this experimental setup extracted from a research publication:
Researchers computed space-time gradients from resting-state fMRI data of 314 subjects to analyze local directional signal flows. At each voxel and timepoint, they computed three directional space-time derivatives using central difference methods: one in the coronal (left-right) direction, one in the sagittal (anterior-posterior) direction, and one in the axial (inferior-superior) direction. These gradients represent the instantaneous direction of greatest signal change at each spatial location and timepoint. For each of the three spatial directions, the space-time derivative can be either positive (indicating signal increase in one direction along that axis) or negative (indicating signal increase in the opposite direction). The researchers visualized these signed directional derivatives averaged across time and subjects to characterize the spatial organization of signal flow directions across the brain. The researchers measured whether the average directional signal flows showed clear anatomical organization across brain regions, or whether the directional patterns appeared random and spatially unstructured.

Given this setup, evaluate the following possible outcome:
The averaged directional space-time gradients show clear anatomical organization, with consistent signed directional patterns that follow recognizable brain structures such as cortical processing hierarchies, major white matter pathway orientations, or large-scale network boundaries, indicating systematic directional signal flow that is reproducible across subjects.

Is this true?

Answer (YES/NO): YES